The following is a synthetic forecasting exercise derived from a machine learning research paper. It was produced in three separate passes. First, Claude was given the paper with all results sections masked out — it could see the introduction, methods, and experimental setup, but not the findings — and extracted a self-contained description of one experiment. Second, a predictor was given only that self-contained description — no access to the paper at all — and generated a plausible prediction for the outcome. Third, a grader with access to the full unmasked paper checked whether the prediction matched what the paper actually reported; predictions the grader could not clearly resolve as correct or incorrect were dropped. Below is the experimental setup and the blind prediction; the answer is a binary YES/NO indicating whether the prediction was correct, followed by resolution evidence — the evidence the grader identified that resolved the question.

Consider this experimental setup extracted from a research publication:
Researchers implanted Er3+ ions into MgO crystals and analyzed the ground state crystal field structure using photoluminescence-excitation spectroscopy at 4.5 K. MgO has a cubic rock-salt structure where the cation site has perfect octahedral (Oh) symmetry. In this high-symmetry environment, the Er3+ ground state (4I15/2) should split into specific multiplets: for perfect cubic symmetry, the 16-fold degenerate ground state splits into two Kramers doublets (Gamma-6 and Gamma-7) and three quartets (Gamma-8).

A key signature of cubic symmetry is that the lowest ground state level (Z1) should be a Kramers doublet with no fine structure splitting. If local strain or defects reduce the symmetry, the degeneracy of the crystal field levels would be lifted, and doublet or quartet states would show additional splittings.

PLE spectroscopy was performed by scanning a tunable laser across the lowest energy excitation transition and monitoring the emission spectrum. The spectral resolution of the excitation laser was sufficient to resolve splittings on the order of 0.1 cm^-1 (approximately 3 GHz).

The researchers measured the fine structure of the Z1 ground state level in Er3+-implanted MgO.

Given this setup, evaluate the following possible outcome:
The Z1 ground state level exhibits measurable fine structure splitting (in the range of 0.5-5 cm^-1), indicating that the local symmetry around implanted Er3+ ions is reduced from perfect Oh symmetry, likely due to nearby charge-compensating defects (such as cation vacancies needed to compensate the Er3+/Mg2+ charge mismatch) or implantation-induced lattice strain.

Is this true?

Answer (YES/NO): NO